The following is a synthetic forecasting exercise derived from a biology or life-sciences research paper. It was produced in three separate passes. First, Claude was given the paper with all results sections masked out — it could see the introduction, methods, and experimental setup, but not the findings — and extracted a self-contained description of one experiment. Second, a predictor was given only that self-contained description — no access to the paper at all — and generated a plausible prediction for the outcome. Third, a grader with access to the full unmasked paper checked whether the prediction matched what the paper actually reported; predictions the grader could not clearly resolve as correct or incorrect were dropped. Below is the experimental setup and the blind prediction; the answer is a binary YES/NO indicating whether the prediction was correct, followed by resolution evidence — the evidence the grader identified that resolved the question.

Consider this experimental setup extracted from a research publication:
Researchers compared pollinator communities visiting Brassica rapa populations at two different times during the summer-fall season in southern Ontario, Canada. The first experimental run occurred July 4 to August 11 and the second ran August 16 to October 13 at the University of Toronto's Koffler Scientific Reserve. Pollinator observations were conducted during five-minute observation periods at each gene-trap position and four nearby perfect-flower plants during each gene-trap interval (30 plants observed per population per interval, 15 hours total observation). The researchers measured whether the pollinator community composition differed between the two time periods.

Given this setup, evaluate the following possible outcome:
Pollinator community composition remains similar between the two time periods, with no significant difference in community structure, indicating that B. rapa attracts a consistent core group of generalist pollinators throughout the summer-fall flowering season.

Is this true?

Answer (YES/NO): NO